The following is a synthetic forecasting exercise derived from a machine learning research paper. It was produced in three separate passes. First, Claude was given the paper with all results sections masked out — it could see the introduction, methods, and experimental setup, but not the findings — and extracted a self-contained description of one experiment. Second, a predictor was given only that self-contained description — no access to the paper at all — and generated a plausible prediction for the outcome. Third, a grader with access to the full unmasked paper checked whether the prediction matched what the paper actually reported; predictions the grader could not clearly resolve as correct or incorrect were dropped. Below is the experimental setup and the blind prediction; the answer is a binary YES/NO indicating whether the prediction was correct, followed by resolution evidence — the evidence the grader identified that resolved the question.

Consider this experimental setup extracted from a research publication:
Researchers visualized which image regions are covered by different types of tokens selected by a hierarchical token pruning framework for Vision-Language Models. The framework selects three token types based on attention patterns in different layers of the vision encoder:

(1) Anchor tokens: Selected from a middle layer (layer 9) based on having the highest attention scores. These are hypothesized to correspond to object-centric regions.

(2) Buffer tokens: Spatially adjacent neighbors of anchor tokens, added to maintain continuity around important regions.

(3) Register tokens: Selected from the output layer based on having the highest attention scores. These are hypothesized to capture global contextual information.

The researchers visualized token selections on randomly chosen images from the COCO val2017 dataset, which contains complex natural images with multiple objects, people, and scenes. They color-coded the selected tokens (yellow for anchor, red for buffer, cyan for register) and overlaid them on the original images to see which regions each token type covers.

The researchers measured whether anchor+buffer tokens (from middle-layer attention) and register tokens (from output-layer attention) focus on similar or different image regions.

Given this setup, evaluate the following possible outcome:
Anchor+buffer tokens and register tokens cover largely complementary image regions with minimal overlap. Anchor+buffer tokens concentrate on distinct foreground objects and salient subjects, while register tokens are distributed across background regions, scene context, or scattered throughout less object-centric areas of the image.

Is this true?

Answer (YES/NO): NO